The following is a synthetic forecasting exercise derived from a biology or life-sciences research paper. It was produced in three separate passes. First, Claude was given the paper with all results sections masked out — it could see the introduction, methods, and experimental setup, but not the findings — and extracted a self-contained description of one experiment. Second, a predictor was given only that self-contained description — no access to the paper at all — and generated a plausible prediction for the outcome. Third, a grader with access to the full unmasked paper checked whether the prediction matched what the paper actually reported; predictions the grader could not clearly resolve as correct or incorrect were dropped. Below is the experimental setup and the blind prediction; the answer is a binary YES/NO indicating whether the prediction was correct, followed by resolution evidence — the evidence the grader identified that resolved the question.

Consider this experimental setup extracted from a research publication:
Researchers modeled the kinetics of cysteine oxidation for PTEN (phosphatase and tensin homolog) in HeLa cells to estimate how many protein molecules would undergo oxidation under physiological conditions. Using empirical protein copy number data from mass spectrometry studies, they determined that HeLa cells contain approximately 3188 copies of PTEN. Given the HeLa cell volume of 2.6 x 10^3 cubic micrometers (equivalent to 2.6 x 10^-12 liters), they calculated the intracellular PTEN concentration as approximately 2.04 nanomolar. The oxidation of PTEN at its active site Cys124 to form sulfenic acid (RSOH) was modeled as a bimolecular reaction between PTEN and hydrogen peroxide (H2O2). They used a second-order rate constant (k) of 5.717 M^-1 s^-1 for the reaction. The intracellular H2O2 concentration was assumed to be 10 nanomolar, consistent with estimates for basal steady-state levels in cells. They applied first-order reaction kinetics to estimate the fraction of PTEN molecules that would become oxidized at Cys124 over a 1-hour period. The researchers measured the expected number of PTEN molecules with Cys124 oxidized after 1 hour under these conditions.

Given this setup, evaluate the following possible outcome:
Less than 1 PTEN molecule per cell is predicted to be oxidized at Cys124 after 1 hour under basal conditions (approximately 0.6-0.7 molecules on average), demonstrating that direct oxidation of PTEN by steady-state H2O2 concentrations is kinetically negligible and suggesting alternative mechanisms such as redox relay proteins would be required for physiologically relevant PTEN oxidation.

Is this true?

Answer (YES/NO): NO